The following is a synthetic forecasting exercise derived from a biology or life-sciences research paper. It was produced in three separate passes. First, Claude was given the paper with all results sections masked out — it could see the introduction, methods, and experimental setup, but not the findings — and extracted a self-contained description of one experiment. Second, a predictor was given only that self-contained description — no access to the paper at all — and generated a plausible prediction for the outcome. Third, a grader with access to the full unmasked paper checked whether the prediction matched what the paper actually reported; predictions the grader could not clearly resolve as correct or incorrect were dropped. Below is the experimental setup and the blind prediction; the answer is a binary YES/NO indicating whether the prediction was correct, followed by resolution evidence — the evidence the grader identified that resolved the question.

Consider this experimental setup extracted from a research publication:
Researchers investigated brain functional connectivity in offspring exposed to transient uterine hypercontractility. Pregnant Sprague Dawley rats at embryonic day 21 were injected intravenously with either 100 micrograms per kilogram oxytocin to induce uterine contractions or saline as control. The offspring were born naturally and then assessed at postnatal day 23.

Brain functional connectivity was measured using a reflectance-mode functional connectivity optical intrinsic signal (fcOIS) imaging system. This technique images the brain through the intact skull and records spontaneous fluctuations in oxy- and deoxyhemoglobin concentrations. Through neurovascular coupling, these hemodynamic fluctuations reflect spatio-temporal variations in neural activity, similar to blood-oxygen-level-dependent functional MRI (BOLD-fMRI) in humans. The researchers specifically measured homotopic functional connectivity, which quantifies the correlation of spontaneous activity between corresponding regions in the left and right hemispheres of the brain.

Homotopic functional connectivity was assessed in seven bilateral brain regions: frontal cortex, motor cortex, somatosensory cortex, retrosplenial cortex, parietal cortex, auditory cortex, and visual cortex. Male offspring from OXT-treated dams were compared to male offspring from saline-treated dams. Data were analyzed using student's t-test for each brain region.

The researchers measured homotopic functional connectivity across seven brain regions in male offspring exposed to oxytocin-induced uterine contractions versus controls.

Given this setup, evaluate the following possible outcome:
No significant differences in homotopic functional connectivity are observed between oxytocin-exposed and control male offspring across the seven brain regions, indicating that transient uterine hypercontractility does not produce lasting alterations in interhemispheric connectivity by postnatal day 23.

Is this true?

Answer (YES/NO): NO